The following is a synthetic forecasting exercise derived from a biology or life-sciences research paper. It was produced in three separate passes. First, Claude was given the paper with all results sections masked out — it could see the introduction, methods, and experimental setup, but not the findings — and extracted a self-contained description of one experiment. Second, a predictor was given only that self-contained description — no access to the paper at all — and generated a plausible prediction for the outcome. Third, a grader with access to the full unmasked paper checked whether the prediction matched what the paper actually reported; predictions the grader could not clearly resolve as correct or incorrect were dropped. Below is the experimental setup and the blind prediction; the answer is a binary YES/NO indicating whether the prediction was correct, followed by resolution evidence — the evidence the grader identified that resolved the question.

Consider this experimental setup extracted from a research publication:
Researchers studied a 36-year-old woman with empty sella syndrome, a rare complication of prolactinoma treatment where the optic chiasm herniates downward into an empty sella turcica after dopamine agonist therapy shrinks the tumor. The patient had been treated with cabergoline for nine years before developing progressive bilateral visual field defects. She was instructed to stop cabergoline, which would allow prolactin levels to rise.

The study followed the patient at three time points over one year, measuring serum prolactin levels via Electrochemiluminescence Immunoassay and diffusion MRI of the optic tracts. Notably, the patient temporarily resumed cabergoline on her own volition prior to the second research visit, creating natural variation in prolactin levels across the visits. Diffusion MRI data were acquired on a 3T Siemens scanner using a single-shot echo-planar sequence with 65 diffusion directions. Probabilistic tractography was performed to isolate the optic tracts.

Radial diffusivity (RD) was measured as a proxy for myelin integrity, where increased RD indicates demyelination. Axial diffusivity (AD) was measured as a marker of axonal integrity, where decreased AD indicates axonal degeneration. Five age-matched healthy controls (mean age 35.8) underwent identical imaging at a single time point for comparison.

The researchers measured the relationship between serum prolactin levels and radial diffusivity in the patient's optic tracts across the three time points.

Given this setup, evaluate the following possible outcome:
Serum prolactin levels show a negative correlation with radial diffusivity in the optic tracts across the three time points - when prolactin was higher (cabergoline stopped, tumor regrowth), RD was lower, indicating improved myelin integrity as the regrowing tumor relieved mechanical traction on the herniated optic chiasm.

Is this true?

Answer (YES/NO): NO